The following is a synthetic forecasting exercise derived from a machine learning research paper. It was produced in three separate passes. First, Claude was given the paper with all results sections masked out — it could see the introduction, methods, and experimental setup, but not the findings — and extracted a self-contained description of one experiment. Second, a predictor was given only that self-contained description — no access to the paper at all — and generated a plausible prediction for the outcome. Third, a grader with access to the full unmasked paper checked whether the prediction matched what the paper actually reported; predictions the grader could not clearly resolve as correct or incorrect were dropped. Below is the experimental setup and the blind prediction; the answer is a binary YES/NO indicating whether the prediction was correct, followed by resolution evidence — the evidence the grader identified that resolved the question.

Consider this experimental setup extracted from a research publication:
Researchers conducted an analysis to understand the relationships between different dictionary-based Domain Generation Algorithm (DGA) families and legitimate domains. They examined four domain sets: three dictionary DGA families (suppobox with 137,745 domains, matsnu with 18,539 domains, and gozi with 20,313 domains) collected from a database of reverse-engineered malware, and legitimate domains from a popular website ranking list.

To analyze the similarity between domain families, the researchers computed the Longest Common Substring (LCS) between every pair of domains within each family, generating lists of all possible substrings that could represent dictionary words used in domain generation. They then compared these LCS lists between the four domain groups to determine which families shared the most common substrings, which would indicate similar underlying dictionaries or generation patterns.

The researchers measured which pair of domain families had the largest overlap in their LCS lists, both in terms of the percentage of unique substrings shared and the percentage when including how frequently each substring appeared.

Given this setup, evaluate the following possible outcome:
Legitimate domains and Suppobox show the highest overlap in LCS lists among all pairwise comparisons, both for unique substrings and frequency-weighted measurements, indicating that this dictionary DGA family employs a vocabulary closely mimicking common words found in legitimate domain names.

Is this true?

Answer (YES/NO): NO